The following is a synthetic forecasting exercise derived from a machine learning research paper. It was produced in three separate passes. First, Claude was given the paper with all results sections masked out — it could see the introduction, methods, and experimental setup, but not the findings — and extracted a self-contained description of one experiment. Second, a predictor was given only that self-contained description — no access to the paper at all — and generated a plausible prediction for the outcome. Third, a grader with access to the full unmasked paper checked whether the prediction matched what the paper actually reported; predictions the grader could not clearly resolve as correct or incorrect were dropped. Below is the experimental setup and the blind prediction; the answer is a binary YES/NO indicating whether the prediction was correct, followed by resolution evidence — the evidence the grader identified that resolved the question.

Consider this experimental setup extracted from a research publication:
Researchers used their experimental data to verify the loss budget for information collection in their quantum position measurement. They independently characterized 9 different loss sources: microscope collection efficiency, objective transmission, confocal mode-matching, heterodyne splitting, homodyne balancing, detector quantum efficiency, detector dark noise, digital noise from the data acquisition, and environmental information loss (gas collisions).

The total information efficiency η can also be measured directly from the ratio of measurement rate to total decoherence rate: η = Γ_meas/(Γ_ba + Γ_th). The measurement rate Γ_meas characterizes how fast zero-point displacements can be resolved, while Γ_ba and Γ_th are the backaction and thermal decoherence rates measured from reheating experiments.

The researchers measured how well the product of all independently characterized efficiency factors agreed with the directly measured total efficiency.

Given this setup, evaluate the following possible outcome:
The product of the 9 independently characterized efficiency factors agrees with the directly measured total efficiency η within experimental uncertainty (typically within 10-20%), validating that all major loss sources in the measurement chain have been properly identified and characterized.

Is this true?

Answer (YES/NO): YES